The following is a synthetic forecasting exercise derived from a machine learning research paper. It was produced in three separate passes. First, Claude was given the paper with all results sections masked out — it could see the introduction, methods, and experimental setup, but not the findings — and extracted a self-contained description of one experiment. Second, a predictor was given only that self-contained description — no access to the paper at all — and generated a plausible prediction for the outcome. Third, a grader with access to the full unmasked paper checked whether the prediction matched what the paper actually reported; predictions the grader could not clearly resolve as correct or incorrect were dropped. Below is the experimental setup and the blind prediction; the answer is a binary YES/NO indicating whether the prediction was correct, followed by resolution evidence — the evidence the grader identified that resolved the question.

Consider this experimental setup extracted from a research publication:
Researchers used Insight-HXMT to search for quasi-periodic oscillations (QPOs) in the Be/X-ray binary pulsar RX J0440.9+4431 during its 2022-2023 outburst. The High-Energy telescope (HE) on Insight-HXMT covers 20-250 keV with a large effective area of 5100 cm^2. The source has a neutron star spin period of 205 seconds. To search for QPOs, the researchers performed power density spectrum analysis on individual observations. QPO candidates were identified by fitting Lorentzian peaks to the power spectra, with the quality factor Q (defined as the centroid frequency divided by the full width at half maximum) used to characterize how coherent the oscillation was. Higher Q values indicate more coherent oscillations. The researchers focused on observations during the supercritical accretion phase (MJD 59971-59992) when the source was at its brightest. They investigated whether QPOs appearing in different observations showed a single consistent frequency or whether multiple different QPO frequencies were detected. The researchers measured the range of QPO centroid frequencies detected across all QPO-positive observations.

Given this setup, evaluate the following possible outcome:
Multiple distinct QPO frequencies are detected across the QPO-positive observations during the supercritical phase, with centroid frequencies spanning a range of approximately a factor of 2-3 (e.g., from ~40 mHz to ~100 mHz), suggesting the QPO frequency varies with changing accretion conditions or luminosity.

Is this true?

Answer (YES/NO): NO